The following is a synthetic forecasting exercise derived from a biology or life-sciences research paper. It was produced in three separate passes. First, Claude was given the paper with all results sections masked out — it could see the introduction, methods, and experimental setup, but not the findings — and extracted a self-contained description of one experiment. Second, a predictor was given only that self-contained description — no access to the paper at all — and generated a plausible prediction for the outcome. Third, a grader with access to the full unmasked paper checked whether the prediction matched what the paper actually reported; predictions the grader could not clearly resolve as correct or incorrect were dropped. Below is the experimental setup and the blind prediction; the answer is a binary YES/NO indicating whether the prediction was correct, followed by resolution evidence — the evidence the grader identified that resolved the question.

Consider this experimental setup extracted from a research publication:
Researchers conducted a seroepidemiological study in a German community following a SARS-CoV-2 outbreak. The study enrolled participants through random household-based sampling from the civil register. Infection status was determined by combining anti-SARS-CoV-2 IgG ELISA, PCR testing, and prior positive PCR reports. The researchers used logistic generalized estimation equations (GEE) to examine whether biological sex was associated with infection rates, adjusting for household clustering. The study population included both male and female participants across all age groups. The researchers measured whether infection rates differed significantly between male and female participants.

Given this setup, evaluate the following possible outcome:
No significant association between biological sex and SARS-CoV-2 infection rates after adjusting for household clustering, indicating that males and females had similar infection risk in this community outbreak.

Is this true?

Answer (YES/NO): YES